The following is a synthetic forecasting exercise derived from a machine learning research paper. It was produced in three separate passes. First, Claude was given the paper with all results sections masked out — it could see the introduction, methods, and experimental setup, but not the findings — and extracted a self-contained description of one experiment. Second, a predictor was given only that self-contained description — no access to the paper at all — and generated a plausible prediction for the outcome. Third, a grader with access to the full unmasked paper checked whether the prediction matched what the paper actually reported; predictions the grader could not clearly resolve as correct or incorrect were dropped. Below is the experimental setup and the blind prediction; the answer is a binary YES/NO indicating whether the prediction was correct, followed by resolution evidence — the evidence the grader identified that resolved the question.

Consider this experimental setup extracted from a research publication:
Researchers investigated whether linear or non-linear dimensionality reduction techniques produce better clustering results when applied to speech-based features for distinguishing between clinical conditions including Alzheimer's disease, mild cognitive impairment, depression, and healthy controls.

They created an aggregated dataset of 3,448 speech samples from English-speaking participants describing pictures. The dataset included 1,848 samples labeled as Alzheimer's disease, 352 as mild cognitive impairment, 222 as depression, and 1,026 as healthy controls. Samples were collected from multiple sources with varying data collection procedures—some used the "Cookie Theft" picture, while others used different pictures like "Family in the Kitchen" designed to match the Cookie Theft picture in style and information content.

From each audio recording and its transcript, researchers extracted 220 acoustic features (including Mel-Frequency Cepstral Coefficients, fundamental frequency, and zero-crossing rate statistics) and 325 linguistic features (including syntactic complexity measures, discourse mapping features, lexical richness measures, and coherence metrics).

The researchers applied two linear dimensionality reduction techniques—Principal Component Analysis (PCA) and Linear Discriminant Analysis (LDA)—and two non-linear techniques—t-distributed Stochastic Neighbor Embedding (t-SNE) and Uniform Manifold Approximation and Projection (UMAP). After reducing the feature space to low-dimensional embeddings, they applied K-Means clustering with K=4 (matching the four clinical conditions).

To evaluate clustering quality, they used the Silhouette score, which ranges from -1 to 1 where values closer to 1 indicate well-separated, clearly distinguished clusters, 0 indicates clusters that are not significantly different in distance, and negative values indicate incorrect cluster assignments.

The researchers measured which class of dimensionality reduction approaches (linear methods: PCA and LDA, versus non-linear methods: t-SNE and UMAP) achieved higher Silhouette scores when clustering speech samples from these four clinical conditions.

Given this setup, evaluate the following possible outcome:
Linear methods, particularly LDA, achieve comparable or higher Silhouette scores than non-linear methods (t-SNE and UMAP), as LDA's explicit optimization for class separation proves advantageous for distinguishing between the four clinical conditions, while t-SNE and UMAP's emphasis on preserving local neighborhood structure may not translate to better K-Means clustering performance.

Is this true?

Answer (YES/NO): NO